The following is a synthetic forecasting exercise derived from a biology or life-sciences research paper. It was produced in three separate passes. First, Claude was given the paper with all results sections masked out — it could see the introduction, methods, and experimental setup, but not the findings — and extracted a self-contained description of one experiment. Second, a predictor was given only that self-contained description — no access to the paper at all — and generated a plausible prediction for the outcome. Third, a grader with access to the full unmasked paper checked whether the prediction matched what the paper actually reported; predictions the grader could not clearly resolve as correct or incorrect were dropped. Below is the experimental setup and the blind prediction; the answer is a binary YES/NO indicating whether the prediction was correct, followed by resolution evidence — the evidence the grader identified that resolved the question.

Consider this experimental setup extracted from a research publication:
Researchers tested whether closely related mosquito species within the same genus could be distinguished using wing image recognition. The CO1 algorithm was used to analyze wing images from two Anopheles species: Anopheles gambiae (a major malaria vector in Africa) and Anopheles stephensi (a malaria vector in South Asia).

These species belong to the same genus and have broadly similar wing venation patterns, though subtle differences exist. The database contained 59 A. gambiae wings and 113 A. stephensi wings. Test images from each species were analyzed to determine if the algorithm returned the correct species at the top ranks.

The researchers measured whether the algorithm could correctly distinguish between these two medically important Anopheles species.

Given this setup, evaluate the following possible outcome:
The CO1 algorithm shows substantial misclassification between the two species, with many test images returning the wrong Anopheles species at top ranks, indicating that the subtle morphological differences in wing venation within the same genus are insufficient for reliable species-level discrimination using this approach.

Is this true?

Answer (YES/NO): NO